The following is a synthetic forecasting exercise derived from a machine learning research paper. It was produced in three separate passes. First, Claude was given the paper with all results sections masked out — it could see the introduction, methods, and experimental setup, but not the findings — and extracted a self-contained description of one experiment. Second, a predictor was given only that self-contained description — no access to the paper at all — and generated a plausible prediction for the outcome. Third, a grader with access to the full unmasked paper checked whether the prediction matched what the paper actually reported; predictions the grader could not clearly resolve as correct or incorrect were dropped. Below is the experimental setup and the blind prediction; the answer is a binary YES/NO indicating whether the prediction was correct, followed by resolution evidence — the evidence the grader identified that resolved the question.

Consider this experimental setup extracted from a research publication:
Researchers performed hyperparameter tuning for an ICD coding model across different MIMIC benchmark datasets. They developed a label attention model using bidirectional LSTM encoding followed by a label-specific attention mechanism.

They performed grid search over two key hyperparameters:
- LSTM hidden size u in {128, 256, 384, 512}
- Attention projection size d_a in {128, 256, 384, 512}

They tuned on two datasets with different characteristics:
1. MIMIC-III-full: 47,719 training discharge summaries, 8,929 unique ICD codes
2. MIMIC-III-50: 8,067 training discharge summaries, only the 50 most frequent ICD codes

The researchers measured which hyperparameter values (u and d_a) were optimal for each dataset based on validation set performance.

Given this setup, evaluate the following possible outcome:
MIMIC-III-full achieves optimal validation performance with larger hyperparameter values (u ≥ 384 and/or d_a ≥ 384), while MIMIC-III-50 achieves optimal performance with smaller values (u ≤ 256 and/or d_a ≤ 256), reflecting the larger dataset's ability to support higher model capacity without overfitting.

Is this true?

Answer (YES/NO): YES